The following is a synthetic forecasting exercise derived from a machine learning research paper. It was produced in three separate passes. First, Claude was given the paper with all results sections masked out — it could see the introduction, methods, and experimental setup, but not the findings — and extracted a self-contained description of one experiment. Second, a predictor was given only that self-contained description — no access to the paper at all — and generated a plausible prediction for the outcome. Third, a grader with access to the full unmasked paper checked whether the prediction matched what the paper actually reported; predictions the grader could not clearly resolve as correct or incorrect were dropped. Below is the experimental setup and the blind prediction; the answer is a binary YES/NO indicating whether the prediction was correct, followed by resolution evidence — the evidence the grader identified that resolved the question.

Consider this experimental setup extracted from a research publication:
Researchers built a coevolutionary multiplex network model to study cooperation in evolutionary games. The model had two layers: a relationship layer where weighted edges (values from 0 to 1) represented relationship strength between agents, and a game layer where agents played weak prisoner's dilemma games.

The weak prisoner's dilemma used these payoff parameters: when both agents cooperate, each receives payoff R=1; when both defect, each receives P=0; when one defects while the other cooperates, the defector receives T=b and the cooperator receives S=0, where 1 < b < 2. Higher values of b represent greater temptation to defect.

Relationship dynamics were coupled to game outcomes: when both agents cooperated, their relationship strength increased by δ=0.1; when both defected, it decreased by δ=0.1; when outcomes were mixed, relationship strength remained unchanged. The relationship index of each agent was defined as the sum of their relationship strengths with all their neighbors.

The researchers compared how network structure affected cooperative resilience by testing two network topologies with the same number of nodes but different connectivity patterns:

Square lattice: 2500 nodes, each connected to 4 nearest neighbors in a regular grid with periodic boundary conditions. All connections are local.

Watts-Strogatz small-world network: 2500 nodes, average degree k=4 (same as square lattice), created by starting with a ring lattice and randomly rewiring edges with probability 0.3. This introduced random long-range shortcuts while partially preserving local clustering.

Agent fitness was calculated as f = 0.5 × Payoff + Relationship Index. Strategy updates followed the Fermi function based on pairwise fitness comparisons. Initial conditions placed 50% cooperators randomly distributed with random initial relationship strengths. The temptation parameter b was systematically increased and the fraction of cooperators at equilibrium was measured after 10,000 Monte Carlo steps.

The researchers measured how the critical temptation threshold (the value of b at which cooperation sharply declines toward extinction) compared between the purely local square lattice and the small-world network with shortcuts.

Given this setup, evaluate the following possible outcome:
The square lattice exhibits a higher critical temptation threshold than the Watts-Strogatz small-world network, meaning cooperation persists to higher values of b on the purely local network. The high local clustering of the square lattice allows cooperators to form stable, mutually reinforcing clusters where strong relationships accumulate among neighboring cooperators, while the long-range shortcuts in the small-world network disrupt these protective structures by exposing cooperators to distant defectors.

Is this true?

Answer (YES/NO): NO